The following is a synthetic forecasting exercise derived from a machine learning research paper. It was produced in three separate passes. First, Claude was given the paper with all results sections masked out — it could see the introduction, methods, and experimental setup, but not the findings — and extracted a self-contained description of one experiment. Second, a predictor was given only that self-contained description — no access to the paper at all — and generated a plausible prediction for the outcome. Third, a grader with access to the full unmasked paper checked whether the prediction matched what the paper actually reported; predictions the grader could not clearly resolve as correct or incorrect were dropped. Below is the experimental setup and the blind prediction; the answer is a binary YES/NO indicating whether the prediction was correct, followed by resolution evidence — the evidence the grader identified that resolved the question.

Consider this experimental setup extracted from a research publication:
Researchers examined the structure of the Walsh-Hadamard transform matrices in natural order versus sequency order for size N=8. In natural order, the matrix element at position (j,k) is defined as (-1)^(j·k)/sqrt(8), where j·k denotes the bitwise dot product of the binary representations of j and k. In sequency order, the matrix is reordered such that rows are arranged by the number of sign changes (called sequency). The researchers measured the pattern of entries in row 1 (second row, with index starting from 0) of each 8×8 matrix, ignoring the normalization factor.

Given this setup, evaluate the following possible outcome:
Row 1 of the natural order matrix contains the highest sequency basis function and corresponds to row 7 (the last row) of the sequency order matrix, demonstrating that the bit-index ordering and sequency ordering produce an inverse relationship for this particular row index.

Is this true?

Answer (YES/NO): YES